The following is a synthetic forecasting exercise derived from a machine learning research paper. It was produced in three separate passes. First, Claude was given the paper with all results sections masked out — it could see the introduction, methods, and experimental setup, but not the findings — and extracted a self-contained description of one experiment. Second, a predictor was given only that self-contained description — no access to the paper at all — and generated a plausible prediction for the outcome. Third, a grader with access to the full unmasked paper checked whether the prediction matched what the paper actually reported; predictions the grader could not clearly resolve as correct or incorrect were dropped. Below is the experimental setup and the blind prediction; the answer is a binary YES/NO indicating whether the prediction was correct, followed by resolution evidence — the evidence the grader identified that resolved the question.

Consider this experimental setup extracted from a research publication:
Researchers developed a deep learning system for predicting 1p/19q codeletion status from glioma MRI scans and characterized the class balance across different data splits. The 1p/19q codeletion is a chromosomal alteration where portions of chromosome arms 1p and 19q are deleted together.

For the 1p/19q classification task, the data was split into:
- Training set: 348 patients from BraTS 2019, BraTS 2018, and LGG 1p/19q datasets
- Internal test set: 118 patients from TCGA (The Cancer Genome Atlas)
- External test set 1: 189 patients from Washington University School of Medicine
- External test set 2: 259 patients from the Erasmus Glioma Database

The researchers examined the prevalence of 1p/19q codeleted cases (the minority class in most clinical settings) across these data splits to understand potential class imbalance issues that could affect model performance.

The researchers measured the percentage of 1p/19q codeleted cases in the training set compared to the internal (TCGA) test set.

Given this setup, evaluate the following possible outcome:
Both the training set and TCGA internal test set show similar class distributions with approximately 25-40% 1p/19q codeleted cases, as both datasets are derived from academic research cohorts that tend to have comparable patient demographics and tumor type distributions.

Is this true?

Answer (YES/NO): NO